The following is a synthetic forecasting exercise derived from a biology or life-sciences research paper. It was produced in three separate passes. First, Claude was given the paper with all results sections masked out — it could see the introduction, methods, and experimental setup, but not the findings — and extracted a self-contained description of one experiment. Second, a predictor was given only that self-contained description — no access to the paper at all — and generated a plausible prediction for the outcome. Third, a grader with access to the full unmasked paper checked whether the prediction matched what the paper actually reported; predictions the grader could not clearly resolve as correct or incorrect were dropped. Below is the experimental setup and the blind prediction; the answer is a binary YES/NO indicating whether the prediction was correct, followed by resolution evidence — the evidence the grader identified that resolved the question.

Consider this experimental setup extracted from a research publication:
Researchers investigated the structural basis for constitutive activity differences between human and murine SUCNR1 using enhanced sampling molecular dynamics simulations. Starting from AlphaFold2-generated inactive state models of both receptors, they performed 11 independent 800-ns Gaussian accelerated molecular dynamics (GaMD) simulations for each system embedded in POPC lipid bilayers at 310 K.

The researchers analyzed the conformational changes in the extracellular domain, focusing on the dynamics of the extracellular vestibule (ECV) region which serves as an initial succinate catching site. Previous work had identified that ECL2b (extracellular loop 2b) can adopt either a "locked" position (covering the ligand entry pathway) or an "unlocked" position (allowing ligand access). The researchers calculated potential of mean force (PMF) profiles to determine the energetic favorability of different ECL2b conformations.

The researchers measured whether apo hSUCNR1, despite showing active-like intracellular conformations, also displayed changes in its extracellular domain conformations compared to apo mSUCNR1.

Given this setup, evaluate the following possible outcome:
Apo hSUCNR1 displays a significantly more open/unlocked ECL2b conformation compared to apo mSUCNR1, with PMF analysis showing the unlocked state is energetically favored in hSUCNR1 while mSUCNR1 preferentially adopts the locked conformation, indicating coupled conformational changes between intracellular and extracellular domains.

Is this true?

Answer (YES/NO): YES